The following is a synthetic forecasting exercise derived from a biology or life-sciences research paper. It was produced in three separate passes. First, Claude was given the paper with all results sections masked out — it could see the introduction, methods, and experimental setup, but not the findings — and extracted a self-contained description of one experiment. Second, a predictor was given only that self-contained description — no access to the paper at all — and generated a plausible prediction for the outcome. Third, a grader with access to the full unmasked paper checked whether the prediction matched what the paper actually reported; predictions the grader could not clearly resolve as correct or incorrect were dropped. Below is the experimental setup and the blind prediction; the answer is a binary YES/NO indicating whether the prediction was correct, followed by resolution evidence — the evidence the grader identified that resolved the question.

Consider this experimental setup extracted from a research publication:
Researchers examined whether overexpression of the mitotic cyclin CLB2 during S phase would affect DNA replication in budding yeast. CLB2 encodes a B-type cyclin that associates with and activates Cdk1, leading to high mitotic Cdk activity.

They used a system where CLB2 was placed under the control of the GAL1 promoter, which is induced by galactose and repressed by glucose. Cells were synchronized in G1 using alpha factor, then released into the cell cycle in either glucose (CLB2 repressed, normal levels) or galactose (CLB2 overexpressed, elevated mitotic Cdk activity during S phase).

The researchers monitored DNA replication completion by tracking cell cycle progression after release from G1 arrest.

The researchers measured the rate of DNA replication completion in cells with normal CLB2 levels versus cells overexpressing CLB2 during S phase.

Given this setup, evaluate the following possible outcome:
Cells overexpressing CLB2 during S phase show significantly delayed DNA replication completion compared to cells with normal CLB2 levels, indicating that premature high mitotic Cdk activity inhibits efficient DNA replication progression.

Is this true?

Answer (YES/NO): YES